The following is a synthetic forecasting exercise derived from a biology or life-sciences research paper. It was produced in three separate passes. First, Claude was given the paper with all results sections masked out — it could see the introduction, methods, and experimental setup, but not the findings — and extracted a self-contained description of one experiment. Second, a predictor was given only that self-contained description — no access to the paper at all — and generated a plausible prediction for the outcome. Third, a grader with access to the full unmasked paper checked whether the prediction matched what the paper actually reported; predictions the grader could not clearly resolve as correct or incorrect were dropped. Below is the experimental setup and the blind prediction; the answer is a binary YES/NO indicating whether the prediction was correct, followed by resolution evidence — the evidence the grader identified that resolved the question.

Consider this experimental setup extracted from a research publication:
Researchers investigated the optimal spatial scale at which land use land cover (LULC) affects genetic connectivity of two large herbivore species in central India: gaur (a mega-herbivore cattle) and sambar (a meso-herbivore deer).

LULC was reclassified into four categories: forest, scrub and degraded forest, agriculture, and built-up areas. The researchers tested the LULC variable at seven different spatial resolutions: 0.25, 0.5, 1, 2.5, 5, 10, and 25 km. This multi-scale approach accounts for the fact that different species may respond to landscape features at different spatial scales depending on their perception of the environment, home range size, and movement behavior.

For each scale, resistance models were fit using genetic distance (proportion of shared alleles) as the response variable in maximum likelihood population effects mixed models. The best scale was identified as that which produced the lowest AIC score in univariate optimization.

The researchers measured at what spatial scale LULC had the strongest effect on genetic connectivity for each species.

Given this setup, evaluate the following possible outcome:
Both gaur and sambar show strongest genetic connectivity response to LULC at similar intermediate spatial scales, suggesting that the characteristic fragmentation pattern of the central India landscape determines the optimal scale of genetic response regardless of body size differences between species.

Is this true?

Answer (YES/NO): NO